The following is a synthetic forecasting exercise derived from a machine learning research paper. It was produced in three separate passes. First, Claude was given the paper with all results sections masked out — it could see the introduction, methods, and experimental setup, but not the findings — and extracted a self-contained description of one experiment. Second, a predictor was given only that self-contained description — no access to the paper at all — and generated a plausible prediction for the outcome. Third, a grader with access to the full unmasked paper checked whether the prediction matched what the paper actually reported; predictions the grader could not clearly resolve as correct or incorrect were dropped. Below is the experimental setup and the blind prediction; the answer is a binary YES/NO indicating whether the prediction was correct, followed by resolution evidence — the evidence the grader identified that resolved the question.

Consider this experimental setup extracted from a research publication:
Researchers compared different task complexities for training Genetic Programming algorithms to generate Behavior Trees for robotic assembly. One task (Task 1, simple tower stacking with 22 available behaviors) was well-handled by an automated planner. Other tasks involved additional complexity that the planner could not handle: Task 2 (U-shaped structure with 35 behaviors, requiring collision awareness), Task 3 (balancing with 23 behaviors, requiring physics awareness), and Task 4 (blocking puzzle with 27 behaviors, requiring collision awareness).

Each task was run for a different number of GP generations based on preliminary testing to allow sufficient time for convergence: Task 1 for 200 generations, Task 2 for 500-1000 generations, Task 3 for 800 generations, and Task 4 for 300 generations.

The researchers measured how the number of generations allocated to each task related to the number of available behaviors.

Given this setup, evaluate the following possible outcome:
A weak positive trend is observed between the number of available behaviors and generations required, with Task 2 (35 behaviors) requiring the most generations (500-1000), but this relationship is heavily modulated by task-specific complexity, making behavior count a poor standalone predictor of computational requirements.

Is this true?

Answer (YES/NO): NO